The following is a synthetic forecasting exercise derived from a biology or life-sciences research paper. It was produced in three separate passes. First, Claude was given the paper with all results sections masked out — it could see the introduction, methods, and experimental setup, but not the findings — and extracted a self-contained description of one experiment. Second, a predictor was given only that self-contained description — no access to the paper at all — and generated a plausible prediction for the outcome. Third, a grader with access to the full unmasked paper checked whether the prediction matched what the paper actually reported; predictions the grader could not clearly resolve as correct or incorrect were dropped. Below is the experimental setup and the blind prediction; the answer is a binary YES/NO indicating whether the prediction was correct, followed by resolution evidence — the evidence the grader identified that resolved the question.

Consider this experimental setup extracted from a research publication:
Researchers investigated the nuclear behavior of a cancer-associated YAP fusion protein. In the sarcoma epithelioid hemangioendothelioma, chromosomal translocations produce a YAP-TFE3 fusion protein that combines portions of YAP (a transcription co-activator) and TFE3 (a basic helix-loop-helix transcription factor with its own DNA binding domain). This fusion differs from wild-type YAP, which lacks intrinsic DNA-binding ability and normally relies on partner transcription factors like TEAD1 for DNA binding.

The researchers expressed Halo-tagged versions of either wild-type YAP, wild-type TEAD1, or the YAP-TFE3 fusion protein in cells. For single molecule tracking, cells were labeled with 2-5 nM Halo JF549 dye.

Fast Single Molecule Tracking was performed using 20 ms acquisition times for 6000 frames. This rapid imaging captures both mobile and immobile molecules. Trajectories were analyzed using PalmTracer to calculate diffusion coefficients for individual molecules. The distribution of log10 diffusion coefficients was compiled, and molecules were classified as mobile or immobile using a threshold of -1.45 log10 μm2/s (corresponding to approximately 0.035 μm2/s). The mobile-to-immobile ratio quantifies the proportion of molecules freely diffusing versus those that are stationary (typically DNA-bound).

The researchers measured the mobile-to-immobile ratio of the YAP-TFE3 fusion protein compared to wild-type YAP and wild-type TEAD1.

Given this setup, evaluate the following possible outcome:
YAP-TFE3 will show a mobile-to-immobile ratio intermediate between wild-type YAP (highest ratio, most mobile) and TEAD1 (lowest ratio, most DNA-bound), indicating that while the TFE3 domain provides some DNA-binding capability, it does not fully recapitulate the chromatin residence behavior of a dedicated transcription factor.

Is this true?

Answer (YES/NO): NO